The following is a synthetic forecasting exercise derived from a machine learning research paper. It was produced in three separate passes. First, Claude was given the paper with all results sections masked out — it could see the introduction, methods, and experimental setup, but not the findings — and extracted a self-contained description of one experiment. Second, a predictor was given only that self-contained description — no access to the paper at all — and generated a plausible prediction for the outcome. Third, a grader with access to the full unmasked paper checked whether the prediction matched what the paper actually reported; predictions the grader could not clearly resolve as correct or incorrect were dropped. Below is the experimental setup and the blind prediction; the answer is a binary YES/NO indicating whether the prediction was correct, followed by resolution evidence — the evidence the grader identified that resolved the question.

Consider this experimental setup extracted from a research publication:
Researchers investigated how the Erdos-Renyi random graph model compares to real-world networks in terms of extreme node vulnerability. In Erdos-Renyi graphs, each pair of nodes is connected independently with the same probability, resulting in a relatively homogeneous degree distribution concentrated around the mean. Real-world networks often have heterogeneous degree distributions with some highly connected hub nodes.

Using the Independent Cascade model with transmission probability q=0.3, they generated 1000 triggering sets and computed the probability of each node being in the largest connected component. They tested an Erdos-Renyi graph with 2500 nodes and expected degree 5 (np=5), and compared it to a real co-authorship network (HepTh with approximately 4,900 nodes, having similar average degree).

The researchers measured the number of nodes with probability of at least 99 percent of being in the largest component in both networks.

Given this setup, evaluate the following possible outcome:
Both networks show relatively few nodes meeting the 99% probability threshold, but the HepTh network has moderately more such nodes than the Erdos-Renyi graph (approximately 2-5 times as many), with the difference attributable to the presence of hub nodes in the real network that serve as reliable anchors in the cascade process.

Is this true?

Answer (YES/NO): NO